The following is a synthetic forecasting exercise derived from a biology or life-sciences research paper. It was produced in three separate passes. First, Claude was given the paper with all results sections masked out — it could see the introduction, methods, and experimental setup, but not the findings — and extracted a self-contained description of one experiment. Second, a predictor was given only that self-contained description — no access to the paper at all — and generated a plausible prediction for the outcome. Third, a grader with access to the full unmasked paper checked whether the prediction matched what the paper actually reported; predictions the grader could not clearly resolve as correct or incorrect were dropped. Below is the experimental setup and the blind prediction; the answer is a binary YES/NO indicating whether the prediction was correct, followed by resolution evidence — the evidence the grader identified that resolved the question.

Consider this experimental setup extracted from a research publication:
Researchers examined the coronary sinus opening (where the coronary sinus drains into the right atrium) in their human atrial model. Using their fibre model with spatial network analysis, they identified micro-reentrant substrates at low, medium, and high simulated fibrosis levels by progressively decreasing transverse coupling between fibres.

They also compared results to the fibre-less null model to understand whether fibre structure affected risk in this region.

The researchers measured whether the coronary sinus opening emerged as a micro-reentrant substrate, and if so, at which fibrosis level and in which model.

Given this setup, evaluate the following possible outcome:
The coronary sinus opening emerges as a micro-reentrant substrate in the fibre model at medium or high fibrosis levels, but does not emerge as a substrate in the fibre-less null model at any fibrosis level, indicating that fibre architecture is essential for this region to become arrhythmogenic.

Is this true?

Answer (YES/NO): YES